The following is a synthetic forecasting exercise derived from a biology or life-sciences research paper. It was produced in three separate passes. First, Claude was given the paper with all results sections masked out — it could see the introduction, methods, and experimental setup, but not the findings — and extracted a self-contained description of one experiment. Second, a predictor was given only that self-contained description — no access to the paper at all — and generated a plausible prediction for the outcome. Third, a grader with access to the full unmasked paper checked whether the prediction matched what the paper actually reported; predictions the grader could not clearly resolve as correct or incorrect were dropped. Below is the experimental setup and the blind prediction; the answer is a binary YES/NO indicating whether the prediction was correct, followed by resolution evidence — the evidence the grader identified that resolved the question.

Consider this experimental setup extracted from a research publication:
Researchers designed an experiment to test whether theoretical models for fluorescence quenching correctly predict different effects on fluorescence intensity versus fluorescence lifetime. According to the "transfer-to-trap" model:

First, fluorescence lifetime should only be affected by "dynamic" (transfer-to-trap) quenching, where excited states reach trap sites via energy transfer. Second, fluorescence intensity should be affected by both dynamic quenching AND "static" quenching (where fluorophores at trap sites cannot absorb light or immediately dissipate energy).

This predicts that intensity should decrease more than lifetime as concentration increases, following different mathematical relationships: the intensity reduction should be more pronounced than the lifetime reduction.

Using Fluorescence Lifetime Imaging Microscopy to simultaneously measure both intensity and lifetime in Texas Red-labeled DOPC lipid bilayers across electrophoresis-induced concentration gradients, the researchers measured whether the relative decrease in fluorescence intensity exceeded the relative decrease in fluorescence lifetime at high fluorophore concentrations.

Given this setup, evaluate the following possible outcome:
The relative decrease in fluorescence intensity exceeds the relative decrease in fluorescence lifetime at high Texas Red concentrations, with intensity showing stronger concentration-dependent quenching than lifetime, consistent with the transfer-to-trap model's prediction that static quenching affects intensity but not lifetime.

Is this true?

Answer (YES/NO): YES